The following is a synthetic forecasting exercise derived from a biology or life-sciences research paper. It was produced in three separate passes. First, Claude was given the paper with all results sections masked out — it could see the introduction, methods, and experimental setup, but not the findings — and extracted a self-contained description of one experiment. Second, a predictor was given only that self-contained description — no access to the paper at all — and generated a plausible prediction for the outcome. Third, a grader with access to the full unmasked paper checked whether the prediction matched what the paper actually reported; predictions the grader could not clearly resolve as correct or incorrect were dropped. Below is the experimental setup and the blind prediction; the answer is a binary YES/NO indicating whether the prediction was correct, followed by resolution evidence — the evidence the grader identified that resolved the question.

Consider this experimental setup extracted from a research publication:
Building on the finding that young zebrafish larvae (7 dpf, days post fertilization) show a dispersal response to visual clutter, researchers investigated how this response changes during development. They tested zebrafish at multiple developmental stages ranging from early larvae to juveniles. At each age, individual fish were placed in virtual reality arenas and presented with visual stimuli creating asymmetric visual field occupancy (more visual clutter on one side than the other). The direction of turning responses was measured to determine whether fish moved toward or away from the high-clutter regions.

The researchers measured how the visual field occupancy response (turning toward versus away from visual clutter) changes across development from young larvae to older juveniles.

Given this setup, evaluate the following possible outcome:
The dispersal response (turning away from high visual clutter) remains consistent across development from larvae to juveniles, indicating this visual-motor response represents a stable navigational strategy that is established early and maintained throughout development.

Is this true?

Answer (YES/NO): NO